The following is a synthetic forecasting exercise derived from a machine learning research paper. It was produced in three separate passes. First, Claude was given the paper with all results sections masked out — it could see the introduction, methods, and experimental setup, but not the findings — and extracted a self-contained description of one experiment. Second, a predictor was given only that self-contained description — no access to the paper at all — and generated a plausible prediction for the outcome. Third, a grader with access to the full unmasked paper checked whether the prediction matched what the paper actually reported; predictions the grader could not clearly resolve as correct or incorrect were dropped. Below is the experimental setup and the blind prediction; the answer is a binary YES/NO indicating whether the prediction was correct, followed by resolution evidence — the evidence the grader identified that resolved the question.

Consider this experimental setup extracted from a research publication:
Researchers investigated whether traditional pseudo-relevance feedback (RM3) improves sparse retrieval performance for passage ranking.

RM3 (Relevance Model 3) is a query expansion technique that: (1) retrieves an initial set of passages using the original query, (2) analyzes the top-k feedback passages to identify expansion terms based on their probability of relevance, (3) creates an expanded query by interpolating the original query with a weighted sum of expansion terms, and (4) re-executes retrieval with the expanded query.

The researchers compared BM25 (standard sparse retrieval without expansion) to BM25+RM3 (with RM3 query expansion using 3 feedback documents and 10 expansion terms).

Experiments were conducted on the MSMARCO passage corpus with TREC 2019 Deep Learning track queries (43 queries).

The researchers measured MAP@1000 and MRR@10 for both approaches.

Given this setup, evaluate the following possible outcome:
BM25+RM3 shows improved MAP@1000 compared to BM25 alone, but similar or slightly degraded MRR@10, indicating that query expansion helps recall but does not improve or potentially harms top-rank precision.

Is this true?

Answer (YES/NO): YES